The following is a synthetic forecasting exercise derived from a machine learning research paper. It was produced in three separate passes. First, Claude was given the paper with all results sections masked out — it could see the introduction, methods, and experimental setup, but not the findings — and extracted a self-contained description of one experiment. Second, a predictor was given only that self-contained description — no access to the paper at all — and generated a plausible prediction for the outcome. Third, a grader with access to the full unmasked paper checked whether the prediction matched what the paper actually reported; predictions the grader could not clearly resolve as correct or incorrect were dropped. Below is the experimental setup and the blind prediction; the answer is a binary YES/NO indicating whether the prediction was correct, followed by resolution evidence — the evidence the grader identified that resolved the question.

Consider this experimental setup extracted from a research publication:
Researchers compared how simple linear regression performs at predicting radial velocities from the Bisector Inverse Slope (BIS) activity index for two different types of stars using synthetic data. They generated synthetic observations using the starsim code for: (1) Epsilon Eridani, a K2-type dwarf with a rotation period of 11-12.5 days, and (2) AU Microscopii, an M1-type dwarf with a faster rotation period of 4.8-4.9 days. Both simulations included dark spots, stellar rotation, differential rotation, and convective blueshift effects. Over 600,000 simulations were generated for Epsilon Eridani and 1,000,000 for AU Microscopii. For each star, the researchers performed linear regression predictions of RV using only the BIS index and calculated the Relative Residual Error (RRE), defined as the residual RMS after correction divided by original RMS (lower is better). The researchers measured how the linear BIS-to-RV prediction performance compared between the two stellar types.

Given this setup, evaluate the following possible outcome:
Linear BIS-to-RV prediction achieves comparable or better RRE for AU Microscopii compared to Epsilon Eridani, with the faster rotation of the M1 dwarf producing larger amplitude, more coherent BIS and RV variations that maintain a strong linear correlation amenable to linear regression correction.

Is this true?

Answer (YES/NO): YES